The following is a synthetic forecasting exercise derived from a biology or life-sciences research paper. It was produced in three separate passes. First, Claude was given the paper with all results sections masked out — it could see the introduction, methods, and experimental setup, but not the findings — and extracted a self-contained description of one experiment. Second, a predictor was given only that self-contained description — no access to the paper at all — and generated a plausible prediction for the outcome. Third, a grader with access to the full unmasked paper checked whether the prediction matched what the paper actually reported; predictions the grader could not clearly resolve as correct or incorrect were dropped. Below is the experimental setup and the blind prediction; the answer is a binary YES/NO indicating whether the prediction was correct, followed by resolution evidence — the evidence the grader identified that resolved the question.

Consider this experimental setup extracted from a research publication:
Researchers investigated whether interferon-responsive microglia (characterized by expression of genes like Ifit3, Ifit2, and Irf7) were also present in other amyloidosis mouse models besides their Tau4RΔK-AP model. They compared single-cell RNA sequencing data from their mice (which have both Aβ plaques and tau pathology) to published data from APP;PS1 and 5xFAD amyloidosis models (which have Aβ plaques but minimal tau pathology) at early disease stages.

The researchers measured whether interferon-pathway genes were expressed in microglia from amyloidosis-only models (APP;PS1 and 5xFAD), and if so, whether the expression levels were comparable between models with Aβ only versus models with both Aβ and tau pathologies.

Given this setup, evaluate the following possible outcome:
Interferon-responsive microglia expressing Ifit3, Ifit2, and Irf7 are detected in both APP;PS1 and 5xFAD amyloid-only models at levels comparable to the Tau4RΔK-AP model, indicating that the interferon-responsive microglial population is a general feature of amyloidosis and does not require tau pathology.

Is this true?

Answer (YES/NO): NO